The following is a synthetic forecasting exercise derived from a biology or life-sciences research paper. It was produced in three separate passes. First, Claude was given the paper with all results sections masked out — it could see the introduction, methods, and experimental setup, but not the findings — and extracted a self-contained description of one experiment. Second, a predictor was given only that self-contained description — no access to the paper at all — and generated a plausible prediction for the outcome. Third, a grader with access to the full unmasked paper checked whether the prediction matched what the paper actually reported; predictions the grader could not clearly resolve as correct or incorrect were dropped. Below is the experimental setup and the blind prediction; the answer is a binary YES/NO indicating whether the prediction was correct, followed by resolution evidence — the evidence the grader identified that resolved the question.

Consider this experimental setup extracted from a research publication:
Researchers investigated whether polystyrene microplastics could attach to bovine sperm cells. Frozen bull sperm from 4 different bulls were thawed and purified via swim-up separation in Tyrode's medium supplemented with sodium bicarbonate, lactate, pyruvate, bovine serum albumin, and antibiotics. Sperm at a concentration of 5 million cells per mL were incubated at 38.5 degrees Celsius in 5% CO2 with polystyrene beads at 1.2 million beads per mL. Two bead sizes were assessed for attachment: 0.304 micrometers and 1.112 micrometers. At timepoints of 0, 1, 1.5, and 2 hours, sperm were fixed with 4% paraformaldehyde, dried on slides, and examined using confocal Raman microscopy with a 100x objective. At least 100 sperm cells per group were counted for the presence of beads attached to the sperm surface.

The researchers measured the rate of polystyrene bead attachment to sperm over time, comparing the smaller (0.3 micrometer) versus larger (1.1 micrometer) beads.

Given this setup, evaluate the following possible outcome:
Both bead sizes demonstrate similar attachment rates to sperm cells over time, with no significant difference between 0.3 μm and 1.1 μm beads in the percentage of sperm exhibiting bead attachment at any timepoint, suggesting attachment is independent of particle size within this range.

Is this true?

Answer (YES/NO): NO